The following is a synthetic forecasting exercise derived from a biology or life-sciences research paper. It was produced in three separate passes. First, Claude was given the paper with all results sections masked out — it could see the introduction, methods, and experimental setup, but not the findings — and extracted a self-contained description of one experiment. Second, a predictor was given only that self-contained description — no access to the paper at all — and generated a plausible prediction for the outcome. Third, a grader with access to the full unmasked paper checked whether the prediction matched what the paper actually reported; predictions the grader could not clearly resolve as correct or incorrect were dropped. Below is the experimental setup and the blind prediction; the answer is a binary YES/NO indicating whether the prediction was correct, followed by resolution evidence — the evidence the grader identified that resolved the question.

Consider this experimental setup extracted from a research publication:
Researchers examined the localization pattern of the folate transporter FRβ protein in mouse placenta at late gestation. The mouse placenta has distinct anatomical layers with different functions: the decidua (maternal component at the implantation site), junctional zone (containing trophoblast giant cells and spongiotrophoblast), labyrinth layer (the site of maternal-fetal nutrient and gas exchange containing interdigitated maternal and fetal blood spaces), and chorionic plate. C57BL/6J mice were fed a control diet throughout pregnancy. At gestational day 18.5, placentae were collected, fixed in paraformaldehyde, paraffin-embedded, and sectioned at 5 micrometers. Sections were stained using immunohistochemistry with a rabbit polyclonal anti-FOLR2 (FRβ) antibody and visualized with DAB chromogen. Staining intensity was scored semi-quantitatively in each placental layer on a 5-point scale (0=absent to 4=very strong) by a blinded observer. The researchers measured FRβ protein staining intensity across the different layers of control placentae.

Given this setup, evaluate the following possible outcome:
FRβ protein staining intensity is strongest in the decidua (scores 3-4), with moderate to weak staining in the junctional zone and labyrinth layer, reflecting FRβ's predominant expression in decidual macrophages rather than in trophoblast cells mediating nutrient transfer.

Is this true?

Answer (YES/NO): NO